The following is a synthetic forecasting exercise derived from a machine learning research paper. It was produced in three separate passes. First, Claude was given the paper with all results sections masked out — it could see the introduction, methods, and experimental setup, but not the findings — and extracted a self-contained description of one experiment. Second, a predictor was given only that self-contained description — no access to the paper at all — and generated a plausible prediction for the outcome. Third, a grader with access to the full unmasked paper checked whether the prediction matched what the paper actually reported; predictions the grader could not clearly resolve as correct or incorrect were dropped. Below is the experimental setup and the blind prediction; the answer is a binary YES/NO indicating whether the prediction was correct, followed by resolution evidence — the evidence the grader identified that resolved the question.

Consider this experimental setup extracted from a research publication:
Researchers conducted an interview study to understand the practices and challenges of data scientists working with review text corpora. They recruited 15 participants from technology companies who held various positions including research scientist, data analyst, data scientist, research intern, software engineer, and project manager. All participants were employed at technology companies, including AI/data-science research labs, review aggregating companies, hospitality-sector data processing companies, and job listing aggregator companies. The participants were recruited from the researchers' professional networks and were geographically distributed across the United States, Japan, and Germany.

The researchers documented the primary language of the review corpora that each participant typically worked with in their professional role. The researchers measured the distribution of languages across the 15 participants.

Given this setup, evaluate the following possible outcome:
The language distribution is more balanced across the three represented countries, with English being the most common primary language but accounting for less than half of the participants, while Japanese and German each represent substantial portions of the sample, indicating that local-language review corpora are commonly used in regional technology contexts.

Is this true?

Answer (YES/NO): NO